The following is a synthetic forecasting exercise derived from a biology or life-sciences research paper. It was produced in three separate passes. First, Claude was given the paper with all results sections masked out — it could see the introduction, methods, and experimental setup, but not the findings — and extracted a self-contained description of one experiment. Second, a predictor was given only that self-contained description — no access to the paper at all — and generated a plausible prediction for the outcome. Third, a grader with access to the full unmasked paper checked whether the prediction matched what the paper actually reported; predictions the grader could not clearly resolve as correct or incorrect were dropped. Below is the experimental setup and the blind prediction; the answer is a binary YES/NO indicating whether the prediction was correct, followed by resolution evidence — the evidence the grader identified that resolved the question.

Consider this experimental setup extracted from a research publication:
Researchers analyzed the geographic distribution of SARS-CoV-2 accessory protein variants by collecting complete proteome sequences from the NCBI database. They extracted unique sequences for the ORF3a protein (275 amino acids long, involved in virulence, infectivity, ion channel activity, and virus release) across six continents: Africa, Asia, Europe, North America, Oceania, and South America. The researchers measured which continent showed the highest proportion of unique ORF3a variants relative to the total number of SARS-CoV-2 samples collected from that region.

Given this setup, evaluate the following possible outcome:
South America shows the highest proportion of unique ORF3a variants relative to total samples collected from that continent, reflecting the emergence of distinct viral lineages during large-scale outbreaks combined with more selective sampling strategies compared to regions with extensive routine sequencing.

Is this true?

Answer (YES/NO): YES